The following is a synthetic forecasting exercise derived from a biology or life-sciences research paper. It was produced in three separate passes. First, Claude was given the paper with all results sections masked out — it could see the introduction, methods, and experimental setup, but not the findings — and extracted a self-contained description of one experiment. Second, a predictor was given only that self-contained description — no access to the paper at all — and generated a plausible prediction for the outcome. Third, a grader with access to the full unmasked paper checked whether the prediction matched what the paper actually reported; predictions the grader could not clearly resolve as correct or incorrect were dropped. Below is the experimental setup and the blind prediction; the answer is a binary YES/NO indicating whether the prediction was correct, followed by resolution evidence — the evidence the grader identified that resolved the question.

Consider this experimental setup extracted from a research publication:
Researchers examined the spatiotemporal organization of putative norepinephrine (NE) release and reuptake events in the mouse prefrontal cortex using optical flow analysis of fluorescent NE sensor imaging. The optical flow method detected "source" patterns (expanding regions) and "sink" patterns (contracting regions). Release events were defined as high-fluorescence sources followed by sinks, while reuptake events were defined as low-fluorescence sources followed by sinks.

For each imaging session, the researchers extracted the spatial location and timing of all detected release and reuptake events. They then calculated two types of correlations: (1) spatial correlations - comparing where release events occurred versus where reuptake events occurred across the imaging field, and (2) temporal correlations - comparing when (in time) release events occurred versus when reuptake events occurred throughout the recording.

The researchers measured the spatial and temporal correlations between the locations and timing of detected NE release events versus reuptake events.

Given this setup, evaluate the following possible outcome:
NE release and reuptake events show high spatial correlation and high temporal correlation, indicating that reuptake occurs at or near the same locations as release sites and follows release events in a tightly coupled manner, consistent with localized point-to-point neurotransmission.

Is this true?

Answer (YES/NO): NO